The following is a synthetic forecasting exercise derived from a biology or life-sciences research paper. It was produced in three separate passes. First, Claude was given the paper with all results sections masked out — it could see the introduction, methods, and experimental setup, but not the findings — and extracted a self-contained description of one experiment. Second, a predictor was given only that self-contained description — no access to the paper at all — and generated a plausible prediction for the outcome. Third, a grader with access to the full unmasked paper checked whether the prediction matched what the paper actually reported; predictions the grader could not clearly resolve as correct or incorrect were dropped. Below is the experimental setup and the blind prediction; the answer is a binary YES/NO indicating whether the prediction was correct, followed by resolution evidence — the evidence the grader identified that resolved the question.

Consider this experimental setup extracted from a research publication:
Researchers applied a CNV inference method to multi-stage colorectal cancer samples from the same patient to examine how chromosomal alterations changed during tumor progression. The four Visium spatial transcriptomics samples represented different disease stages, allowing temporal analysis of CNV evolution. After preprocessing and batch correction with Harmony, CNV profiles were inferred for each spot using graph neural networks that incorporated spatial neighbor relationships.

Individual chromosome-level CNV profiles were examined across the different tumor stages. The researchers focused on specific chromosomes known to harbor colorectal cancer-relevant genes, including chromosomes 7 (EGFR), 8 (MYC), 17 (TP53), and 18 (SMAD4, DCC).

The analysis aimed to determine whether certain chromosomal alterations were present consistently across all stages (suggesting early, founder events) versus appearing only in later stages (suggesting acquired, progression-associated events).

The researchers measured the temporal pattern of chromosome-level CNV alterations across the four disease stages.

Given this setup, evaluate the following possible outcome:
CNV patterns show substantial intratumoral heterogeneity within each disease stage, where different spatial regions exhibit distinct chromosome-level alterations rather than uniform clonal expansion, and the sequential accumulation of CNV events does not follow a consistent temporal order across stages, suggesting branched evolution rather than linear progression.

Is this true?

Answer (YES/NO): NO